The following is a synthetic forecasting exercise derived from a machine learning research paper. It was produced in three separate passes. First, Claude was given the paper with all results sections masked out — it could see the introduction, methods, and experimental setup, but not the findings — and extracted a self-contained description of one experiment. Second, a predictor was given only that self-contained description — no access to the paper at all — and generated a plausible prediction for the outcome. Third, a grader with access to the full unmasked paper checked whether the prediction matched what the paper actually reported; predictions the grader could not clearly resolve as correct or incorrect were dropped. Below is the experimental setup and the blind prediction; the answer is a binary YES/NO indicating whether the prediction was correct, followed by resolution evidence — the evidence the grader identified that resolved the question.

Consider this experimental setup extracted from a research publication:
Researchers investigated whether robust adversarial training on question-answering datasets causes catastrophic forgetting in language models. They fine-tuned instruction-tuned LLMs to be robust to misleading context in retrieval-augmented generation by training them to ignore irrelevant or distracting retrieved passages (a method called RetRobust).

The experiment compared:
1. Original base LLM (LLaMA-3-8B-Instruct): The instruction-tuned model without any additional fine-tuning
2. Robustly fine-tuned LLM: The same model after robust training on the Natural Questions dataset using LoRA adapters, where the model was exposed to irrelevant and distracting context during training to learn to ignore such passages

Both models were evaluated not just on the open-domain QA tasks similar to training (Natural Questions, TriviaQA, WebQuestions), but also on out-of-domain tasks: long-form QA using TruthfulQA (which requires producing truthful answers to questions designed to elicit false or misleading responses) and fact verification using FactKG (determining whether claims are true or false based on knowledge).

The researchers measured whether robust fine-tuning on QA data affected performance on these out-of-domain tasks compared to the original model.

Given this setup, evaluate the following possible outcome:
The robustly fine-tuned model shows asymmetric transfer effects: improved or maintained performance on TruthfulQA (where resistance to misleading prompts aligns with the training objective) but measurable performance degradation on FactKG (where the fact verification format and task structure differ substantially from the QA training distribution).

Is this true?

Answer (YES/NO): NO